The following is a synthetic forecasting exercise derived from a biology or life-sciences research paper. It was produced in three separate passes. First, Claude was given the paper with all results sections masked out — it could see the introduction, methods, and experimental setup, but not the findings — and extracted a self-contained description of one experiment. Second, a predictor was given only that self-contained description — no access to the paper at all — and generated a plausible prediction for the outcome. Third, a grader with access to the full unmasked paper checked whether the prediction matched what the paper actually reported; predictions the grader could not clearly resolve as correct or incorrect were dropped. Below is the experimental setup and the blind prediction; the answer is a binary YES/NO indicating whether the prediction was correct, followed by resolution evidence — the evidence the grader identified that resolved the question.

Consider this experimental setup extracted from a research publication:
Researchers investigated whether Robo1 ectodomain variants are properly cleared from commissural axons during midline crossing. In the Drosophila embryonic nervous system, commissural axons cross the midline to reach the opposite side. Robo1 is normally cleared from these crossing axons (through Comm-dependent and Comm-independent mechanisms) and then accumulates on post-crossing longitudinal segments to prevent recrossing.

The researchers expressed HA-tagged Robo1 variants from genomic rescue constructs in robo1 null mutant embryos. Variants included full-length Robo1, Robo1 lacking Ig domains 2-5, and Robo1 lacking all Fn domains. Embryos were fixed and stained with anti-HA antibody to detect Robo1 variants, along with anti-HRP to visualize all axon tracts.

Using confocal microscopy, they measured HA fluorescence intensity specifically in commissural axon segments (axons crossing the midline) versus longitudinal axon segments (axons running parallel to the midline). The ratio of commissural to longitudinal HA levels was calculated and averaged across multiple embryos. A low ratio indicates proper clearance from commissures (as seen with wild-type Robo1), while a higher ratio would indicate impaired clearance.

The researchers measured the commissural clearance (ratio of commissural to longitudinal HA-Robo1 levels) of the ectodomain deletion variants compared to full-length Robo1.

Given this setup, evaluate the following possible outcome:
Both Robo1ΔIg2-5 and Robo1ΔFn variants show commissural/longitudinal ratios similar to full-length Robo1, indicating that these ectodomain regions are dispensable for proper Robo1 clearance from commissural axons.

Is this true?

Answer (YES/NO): NO